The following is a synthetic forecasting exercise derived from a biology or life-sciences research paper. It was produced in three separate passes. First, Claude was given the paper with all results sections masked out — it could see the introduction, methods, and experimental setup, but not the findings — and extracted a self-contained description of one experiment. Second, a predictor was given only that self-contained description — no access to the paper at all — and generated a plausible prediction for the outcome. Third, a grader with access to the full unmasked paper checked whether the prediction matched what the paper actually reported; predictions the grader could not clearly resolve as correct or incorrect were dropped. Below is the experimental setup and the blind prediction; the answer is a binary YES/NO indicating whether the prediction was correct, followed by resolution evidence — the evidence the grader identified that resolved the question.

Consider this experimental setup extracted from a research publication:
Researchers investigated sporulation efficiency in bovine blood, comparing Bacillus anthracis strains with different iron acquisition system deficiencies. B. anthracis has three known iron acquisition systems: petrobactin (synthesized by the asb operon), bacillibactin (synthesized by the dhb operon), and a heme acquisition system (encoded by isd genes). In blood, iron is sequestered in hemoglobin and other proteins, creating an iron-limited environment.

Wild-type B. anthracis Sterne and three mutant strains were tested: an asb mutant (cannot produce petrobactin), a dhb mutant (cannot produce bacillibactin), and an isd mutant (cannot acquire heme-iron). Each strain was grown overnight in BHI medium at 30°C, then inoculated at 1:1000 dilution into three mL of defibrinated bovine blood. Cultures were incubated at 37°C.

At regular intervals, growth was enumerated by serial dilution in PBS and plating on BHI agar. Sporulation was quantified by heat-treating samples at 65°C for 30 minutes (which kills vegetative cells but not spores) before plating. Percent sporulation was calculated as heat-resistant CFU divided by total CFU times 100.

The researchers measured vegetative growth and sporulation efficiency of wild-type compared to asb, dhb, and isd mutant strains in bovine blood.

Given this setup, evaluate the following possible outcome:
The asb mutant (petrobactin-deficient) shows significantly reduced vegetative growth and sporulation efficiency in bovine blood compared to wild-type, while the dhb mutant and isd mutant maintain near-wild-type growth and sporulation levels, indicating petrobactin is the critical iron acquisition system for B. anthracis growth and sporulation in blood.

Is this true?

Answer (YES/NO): YES